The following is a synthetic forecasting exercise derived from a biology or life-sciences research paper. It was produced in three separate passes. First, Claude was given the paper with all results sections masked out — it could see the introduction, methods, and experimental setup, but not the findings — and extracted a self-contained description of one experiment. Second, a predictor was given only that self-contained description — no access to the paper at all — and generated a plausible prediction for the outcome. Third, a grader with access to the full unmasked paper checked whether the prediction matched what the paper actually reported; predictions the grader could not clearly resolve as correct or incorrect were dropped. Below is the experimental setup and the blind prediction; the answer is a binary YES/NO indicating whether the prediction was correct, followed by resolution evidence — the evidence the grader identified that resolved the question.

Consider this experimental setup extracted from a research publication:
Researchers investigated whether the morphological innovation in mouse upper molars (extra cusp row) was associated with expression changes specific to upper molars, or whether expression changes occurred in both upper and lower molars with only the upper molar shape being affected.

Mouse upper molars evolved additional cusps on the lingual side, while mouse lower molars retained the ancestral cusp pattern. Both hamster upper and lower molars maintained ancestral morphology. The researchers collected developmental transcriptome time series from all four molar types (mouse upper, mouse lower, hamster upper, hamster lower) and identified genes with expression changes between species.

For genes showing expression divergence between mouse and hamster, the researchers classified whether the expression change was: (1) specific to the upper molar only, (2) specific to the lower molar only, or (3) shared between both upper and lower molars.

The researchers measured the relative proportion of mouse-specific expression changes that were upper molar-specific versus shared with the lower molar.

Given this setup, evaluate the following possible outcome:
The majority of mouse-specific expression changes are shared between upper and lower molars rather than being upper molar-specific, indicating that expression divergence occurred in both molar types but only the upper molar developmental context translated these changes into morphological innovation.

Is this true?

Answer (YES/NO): YES